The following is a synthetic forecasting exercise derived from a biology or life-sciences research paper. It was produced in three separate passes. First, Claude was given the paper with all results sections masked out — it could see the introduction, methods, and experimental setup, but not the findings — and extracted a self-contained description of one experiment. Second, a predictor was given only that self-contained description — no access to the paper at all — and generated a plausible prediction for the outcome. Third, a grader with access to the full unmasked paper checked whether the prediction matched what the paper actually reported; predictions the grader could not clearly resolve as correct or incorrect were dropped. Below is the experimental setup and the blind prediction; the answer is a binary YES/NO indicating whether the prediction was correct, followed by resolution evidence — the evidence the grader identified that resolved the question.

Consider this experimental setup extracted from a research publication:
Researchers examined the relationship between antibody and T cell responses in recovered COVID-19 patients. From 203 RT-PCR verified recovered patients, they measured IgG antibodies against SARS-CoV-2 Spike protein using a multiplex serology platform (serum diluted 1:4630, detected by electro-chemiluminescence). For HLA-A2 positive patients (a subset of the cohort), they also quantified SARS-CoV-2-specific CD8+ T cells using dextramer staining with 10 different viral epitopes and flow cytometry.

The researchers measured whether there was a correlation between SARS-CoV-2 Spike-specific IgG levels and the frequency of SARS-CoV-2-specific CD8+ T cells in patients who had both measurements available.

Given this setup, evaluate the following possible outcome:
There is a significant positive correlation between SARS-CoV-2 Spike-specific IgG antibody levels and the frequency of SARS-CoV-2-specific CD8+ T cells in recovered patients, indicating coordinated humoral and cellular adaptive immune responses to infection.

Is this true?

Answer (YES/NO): YES